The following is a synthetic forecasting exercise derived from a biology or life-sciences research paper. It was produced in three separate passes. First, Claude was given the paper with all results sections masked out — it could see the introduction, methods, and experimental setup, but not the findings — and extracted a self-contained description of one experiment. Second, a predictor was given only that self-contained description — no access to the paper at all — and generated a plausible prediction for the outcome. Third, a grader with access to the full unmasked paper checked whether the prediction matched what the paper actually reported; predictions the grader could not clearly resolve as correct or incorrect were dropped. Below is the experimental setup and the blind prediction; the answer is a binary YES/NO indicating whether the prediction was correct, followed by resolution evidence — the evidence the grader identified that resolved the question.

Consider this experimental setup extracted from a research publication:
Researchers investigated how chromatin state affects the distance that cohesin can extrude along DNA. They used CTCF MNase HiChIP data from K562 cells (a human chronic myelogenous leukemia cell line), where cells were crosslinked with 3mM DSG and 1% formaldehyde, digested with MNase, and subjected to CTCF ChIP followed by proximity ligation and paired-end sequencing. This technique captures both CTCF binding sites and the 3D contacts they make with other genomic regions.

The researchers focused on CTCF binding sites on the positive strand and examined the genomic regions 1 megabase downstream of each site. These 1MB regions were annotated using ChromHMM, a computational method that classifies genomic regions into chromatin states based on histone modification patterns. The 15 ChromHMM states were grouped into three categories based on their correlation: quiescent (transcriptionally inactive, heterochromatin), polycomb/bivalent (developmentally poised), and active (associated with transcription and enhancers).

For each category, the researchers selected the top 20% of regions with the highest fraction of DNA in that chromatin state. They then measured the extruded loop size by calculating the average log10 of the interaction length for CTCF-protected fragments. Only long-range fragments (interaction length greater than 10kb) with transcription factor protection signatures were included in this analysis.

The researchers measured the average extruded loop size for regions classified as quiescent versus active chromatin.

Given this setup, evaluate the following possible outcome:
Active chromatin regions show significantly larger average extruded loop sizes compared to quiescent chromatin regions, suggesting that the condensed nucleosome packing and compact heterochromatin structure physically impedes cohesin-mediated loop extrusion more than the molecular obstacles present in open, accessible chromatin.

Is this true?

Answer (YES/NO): NO